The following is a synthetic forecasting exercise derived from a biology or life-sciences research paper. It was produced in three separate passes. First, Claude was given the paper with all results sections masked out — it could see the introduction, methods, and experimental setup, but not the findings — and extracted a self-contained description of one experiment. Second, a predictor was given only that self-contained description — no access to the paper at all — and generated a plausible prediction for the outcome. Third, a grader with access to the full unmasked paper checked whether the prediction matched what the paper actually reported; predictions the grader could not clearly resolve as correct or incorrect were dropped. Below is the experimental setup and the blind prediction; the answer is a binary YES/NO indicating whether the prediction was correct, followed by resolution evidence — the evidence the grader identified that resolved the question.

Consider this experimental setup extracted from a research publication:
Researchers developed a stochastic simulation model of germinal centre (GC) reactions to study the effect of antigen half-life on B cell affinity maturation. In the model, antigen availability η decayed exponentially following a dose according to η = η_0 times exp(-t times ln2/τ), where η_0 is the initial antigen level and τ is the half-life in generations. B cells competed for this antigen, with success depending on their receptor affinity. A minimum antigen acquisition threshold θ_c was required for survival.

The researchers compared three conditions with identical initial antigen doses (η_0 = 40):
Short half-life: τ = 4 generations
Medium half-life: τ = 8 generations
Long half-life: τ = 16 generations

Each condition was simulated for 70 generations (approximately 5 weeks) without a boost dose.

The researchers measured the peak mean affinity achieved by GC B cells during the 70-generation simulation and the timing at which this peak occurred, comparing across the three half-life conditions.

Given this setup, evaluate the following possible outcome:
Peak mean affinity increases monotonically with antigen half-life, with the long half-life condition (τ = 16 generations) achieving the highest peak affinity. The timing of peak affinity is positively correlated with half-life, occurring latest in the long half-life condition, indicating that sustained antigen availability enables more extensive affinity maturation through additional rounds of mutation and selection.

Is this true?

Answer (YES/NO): NO